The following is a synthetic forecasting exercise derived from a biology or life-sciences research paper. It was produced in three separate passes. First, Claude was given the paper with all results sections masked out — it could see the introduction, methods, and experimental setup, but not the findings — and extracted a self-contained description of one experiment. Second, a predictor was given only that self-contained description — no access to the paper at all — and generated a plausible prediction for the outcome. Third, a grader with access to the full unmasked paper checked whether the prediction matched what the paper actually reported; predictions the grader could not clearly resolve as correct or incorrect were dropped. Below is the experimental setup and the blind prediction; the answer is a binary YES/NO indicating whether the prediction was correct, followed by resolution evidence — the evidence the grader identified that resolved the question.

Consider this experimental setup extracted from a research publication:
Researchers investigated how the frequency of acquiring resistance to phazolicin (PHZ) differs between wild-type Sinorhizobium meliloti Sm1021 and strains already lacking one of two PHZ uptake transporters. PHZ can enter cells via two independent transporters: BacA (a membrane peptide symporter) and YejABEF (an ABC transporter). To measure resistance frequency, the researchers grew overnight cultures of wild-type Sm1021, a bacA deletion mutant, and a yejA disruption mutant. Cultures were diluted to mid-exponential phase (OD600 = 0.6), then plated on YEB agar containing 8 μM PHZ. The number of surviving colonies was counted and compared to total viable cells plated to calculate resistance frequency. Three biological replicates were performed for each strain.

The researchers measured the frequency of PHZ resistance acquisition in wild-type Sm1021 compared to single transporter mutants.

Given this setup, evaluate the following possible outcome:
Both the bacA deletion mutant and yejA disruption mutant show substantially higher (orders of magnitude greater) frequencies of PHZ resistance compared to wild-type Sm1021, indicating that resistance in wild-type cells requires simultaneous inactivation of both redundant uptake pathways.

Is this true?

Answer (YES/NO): YES